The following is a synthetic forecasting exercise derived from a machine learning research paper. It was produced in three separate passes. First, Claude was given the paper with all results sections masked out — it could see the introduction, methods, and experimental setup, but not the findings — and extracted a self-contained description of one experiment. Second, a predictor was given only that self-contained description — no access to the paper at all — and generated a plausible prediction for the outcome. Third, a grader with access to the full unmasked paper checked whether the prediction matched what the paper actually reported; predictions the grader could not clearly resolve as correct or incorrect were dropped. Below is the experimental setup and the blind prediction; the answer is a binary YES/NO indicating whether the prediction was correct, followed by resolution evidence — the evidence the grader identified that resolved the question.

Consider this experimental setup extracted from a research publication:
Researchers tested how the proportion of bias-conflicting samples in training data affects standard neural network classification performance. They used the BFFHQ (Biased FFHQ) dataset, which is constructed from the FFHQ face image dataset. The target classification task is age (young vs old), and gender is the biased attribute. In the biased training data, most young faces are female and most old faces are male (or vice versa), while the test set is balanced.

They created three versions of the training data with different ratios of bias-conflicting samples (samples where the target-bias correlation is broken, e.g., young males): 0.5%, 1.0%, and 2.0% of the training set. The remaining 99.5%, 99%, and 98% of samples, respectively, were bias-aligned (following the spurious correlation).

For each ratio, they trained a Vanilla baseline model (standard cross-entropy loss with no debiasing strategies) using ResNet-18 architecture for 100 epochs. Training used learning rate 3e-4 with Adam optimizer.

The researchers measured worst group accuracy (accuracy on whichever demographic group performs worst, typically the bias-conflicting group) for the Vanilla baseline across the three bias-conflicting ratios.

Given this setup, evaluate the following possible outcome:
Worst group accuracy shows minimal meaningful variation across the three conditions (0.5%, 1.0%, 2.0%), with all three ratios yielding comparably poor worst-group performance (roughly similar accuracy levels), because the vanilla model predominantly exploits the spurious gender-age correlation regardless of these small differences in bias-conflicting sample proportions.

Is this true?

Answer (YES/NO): NO